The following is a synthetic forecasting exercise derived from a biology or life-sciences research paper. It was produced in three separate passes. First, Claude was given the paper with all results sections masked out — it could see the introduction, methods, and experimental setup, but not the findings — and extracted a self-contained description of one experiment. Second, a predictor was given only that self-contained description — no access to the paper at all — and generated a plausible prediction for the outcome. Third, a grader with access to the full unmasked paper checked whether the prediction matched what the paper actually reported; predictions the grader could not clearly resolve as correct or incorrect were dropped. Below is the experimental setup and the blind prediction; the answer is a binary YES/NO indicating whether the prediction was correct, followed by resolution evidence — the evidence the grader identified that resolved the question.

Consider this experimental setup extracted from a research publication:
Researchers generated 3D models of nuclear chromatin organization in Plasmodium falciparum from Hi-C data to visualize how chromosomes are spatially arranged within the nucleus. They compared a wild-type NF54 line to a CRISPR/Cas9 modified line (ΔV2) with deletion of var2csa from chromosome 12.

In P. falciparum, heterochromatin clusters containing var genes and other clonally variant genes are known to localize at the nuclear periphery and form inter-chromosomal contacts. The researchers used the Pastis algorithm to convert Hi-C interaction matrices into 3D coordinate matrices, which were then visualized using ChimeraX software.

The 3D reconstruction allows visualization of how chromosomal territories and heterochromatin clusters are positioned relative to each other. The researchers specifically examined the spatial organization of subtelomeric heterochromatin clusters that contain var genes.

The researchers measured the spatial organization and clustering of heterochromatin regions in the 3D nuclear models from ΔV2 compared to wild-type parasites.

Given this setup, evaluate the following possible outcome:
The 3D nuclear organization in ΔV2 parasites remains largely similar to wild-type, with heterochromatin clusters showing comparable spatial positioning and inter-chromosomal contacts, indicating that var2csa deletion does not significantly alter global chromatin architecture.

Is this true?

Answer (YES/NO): NO